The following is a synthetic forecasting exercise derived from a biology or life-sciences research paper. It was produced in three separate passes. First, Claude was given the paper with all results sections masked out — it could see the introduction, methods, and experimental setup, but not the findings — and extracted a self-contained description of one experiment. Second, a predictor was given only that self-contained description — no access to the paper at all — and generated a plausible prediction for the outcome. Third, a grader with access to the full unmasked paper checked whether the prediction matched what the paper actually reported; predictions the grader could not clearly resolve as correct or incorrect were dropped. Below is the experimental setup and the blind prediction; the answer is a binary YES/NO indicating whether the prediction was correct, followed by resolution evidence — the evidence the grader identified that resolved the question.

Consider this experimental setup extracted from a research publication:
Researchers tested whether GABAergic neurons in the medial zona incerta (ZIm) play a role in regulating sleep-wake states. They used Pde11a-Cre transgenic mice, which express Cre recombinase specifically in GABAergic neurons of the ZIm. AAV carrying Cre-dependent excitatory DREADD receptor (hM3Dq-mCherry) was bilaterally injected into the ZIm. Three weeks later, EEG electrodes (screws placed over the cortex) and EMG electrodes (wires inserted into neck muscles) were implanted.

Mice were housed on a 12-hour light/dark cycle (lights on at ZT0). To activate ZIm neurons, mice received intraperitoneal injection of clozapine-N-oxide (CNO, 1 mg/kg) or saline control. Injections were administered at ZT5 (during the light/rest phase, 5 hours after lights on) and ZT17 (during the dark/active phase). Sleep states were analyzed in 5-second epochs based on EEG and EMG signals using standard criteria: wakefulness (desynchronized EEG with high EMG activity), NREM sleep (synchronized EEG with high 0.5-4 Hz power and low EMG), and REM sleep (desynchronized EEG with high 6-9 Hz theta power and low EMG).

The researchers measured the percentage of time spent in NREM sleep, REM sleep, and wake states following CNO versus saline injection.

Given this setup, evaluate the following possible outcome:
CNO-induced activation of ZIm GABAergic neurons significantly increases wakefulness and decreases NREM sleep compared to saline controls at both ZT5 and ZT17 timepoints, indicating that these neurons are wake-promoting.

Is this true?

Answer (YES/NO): NO